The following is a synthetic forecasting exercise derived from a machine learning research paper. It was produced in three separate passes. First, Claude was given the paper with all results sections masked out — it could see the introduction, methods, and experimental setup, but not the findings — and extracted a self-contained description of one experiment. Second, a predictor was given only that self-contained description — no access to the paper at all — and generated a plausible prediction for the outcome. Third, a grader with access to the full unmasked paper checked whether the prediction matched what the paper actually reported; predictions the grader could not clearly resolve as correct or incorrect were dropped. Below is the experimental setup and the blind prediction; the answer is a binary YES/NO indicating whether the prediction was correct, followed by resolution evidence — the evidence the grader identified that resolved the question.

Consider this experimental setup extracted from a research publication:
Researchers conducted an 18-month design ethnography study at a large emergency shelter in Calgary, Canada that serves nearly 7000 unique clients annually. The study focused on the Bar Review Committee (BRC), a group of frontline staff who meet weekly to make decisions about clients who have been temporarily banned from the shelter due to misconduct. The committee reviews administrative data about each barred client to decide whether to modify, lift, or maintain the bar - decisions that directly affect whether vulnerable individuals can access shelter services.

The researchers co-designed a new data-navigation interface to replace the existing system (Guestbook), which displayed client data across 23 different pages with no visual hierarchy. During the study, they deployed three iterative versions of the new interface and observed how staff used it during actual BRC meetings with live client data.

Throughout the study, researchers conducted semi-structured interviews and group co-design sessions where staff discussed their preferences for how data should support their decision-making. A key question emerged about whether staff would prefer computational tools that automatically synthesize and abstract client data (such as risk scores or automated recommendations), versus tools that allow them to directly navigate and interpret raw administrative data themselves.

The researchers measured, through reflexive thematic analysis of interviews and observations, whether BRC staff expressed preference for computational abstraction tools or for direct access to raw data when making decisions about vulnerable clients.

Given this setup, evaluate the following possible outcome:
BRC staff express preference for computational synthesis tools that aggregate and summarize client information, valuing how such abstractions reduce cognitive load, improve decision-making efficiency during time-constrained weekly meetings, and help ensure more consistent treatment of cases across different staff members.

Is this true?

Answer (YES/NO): NO